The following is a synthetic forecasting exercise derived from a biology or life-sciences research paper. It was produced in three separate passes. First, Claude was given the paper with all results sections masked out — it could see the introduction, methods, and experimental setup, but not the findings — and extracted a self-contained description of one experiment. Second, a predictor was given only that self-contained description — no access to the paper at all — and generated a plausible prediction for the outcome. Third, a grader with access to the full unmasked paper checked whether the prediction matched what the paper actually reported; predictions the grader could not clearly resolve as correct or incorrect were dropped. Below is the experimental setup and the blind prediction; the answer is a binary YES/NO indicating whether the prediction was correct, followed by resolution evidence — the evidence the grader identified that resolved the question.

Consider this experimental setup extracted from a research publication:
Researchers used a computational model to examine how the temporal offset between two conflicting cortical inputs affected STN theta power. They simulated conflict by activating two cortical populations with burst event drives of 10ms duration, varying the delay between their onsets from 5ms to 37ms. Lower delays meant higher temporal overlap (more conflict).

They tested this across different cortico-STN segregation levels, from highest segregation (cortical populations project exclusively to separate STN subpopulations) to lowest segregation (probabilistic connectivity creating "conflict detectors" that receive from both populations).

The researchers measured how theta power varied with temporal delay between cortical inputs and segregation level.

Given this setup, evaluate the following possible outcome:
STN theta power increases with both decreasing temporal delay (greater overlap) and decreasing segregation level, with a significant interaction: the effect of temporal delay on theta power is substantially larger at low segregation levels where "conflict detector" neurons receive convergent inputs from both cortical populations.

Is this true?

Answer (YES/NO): YES